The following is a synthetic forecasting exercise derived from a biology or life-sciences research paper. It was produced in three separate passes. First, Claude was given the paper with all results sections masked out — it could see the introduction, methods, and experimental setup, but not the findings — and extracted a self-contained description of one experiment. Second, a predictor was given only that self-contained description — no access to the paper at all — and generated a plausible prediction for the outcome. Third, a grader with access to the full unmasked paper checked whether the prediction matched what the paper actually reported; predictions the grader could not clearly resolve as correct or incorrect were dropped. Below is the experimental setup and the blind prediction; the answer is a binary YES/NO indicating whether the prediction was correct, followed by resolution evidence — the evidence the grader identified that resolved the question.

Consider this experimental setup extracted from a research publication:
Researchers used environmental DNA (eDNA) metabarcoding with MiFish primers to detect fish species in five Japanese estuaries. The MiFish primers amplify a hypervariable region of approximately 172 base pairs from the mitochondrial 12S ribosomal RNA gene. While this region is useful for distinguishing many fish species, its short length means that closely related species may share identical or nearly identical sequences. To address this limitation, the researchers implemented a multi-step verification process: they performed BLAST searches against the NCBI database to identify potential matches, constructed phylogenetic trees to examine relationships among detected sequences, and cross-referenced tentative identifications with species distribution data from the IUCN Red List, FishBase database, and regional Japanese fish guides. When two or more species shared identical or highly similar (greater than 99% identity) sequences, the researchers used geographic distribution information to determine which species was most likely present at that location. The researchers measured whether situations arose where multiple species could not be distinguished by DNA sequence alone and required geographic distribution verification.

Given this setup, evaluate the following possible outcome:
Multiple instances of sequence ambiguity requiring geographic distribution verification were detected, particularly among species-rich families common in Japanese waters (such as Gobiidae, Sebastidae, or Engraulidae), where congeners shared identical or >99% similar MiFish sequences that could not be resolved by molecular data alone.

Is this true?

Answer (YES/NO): NO